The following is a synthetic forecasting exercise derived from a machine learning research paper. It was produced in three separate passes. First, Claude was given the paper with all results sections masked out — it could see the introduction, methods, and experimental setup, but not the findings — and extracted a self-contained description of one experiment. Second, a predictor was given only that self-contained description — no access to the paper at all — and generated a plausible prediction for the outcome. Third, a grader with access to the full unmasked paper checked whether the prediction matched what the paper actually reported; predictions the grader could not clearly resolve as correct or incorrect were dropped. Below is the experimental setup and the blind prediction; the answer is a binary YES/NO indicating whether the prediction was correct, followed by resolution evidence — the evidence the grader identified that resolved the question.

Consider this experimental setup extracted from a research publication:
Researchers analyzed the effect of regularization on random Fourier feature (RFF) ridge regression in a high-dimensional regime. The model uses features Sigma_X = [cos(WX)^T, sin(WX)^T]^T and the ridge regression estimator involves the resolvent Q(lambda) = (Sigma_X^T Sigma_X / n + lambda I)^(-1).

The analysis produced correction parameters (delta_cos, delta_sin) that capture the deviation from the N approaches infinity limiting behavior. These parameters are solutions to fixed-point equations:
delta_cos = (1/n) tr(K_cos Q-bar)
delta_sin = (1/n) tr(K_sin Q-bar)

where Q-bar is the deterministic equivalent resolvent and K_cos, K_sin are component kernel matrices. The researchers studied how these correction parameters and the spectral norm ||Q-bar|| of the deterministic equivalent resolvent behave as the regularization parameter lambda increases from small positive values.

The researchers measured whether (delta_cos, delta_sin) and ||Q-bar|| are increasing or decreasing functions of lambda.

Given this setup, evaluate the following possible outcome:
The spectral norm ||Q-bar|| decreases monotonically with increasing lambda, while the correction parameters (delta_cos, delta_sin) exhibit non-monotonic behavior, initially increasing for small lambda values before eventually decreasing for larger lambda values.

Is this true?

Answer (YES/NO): NO